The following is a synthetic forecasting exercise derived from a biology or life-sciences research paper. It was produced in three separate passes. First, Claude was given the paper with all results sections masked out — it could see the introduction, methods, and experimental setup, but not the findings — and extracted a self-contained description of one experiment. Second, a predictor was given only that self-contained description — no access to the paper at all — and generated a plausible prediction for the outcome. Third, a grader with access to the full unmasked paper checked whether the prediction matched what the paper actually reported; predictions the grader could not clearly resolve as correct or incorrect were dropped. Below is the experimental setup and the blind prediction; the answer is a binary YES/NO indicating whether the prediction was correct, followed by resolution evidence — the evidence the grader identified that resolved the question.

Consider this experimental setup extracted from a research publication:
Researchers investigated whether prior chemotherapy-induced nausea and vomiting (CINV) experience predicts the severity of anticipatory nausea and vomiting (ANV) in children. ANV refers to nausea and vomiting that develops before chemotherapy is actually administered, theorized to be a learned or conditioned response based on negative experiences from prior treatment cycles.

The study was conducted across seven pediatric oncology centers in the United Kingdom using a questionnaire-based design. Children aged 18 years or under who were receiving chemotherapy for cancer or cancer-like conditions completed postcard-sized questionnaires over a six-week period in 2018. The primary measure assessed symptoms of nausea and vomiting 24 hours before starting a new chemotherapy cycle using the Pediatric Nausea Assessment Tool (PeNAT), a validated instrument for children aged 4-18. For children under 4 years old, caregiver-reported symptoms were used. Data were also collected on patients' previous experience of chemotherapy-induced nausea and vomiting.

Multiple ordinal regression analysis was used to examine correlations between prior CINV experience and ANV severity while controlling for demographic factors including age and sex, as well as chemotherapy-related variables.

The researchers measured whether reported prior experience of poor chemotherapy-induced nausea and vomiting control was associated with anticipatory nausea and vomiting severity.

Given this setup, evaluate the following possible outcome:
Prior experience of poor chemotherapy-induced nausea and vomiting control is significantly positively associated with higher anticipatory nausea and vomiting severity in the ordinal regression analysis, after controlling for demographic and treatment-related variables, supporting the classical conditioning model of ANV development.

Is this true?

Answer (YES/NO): YES